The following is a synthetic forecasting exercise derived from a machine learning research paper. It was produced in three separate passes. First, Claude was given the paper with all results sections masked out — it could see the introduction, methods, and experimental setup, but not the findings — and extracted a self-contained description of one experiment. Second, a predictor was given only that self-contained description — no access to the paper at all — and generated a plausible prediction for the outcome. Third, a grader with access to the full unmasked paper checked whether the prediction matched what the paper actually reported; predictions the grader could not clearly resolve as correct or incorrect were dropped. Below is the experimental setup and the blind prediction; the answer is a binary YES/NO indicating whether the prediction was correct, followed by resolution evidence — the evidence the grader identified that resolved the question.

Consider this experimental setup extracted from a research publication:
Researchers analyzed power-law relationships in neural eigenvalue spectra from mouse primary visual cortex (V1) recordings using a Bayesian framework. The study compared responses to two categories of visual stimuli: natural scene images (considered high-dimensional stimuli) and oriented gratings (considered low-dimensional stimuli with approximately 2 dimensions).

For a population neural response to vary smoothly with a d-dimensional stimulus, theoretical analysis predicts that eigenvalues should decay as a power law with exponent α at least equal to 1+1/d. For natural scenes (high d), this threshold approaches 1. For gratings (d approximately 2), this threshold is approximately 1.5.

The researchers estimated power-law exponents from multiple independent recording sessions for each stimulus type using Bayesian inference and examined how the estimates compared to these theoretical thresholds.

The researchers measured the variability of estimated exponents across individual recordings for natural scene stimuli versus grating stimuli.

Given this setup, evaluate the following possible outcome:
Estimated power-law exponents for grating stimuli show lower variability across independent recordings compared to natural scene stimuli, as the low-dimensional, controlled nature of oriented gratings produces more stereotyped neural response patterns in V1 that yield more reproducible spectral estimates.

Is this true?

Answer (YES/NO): YES